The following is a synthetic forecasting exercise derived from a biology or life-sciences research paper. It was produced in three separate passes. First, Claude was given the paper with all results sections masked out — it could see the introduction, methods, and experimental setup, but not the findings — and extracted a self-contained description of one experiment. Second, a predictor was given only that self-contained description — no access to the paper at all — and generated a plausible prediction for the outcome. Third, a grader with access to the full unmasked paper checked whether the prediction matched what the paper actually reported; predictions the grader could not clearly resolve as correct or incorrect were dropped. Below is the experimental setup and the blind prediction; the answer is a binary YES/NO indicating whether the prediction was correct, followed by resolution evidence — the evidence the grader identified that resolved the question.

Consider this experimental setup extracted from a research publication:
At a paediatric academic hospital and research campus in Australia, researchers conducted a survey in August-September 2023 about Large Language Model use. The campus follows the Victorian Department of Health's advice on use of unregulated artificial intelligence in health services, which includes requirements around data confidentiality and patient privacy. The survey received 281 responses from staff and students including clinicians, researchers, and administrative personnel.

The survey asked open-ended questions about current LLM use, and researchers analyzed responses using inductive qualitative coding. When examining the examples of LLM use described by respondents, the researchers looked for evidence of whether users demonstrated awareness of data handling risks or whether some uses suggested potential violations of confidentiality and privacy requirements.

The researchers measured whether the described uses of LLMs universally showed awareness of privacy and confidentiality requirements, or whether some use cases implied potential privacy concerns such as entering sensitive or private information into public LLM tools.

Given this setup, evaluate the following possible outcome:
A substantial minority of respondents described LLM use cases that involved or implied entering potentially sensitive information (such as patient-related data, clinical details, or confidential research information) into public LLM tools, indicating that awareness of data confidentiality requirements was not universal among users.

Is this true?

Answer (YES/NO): YES